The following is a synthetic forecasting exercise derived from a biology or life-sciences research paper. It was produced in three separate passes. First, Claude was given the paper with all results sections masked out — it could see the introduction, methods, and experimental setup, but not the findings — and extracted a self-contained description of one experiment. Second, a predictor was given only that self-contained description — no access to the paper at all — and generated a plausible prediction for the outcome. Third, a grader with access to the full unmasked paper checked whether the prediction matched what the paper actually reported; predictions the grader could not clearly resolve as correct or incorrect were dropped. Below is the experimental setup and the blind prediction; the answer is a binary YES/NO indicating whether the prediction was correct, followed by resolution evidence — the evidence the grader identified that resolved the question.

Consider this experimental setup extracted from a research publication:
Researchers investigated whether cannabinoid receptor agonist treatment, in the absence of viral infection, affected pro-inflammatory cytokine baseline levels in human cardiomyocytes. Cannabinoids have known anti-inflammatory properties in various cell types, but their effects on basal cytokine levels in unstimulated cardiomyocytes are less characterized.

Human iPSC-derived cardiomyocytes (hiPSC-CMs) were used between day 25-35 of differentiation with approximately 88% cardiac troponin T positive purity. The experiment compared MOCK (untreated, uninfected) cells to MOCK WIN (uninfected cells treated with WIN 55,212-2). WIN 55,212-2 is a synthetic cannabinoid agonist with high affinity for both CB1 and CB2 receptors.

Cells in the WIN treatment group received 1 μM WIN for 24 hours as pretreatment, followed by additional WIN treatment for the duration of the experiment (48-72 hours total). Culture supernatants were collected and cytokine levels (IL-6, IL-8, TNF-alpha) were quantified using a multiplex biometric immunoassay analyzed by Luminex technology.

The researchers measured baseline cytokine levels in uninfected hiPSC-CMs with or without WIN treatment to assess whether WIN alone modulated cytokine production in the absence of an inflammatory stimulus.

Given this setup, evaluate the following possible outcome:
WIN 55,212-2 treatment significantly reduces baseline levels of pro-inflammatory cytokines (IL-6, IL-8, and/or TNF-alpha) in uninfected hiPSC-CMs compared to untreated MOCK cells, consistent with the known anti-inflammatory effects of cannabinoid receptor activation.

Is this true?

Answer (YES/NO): NO